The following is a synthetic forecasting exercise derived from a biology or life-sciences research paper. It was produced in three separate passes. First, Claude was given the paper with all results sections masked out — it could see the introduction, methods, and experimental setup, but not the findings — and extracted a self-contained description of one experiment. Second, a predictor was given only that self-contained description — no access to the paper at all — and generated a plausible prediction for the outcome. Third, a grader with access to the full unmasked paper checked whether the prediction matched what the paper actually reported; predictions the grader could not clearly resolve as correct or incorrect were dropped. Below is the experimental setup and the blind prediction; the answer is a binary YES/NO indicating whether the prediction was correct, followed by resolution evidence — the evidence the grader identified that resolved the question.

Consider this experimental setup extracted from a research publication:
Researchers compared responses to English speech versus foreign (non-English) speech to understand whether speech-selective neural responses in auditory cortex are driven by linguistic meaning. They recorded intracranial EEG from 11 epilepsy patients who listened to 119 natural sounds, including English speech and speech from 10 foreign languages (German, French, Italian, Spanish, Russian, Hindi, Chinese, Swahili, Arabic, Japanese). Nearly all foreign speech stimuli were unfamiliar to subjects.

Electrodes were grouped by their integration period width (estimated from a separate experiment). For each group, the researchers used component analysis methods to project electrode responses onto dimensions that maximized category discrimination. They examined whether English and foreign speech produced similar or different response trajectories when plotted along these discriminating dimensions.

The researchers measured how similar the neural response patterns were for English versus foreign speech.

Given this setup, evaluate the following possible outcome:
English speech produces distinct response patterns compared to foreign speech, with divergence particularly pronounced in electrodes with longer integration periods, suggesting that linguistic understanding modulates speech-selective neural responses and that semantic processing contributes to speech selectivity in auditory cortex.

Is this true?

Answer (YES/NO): NO